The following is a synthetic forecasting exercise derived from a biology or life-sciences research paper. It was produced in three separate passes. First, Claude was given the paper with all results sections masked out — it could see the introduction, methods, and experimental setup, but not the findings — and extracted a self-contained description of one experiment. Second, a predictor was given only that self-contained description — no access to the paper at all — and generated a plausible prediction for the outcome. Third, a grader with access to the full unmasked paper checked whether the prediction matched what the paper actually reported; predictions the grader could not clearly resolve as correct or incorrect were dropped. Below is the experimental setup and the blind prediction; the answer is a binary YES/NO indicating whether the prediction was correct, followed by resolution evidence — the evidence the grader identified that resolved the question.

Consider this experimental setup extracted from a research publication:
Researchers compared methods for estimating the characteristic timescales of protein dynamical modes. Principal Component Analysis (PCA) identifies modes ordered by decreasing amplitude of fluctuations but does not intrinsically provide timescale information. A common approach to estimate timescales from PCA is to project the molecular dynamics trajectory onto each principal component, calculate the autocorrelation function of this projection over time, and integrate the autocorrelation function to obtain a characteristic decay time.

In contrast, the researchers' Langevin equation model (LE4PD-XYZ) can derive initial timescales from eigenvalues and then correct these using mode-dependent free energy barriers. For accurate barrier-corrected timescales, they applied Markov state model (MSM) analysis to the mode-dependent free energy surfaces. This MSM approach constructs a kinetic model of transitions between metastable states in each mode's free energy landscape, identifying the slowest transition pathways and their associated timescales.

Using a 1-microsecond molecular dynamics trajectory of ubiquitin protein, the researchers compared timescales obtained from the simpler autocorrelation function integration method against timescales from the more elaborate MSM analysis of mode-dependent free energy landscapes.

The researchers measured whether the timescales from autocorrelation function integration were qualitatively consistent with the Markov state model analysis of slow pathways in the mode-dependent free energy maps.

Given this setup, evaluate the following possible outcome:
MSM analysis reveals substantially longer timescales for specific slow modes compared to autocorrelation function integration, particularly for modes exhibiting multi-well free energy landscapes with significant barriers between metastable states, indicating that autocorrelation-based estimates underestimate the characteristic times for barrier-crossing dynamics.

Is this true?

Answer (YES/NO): NO